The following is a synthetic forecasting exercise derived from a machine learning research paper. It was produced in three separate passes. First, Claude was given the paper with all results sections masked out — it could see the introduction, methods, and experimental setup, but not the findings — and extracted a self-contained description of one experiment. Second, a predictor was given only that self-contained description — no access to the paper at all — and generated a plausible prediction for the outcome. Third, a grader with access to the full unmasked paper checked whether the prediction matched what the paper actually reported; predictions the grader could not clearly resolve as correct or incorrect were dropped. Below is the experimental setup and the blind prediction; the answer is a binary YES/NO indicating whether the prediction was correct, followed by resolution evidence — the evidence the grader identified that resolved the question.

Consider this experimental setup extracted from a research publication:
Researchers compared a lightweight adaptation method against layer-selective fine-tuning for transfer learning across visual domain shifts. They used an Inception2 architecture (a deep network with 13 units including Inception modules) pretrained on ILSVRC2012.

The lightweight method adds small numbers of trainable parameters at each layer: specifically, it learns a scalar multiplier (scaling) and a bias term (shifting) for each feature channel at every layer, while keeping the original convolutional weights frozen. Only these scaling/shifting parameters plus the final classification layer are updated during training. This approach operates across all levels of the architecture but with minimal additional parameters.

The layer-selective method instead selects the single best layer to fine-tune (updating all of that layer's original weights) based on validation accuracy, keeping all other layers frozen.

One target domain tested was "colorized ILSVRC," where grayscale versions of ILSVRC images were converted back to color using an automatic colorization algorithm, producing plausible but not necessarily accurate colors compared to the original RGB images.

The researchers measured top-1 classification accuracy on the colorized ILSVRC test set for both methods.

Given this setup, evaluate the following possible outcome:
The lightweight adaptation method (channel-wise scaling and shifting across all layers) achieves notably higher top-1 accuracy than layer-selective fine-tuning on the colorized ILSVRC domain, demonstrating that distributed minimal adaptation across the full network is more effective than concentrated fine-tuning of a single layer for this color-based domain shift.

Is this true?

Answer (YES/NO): NO